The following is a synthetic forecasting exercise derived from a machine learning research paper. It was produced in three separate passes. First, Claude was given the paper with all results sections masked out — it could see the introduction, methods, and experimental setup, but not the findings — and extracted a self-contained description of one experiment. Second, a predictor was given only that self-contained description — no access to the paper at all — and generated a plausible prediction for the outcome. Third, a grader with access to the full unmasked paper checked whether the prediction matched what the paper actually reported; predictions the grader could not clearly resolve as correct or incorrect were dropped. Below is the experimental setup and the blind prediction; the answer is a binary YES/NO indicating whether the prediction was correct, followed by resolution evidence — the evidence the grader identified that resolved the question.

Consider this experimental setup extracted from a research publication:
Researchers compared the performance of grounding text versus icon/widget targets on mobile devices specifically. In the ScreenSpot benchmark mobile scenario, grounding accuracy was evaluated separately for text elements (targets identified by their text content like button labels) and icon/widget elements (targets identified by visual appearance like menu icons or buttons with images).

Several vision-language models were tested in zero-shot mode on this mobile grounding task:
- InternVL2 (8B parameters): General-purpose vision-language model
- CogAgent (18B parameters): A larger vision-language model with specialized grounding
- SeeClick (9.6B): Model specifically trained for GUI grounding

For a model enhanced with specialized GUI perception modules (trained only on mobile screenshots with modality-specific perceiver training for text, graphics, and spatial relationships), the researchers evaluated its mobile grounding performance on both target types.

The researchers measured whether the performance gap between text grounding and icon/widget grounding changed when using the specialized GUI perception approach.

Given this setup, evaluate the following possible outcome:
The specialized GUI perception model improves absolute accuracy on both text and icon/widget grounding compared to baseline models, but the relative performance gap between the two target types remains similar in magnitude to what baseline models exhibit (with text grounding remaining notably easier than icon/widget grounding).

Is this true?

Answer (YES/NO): NO